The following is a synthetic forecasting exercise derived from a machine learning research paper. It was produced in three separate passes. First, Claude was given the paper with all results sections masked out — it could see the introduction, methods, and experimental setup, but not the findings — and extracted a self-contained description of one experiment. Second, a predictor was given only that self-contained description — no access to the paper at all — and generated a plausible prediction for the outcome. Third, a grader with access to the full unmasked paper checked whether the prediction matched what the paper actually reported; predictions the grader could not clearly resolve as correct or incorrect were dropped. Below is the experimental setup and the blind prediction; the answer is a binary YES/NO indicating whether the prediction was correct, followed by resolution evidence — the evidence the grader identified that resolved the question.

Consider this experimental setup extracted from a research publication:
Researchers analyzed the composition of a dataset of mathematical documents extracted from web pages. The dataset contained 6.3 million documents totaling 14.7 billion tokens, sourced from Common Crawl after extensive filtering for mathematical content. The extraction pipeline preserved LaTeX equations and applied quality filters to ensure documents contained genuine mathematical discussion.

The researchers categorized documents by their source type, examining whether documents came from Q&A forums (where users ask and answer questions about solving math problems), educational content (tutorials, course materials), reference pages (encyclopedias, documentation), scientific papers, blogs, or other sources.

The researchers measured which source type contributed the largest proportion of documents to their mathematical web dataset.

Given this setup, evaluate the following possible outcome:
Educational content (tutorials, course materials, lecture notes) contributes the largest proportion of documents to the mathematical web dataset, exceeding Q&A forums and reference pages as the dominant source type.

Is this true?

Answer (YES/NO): NO